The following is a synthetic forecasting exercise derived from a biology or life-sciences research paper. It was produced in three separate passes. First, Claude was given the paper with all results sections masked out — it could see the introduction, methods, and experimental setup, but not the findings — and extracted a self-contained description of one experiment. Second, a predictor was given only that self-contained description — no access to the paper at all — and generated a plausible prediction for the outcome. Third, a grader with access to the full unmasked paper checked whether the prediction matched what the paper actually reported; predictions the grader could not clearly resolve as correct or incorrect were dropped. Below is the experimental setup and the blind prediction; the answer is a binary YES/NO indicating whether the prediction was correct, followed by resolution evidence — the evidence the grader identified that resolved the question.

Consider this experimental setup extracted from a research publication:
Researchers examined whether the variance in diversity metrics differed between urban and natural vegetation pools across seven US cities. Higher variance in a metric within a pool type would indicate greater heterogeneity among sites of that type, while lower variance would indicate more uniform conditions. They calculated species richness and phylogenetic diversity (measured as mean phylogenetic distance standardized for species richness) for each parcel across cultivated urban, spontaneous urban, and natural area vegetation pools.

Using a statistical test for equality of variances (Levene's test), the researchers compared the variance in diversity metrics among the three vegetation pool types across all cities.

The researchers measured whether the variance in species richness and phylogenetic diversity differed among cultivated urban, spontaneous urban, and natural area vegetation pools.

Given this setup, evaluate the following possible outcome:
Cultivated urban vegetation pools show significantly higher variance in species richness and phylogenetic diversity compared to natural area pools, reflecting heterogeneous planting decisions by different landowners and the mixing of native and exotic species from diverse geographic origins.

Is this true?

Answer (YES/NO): NO